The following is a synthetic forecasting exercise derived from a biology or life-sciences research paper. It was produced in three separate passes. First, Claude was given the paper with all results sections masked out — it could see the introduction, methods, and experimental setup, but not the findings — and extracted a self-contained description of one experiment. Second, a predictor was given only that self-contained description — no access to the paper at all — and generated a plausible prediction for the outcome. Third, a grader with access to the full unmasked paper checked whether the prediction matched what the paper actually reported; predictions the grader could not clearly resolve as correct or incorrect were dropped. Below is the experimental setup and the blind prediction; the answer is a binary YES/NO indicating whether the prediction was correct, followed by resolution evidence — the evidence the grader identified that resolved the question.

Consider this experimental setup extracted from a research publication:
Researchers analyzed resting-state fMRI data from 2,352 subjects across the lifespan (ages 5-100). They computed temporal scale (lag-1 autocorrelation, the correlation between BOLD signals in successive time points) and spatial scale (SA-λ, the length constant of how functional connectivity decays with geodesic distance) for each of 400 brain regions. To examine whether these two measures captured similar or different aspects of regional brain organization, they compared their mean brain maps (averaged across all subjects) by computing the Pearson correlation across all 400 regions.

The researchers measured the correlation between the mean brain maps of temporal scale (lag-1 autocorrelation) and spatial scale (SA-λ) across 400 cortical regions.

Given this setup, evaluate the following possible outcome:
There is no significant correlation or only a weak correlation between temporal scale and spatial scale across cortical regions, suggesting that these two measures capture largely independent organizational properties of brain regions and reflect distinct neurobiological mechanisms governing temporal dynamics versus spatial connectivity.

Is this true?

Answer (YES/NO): YES